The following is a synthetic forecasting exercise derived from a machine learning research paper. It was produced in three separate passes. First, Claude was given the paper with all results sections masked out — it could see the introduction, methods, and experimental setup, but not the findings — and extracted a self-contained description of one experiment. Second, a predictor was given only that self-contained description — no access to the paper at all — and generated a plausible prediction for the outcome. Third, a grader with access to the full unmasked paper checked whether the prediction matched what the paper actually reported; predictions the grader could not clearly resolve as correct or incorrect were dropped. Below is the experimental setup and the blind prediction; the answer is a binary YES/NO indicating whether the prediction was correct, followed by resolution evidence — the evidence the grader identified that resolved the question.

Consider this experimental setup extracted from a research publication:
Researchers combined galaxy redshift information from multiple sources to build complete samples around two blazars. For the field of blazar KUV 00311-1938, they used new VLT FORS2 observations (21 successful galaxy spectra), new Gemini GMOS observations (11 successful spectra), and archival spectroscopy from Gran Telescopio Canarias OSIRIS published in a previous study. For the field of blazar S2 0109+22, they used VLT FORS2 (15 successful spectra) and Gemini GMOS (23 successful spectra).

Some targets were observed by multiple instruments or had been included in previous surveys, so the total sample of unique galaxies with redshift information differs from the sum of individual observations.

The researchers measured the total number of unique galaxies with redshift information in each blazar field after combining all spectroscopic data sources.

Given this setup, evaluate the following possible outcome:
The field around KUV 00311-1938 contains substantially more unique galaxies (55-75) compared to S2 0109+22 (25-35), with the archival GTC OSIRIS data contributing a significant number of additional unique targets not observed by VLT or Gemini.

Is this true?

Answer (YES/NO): NO